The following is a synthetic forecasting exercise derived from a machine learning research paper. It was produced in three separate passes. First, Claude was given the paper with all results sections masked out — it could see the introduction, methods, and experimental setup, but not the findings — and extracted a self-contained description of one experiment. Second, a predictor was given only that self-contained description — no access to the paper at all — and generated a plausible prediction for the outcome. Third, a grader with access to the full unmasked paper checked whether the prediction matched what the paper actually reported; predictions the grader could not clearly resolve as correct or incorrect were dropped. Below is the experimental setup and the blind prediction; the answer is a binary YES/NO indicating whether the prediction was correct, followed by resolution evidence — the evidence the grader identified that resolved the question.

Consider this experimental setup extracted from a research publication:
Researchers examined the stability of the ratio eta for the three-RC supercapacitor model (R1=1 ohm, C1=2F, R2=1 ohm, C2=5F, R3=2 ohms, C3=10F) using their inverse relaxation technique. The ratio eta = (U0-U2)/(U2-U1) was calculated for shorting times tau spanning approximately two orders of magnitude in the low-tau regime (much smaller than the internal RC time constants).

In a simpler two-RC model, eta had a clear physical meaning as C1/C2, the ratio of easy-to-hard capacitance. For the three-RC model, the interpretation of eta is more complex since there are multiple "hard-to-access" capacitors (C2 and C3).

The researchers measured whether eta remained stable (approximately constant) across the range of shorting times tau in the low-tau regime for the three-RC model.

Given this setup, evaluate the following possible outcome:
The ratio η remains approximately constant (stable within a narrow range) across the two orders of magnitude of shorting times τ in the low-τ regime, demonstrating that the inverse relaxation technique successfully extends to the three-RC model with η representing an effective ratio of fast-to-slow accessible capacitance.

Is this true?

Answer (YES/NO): YES